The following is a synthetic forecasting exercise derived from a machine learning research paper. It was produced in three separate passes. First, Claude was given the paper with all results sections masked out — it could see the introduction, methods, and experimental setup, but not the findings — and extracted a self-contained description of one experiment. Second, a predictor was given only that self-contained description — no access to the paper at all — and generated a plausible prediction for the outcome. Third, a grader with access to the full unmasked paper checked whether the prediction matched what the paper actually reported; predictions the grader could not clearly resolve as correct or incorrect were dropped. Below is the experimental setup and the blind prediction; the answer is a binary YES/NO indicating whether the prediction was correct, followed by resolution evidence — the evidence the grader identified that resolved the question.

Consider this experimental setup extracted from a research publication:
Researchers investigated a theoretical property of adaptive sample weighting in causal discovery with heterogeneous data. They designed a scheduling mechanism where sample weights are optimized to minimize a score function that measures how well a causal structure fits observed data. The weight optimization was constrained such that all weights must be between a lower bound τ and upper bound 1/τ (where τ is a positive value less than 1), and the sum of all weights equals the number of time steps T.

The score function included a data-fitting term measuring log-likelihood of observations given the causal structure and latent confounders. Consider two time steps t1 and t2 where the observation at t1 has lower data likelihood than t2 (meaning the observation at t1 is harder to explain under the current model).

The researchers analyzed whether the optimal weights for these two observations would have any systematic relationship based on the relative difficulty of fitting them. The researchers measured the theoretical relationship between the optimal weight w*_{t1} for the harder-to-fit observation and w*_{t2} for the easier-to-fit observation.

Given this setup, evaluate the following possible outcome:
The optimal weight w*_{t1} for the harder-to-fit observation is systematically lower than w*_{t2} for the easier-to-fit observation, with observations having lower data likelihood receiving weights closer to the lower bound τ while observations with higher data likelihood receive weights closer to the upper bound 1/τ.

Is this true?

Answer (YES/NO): NO